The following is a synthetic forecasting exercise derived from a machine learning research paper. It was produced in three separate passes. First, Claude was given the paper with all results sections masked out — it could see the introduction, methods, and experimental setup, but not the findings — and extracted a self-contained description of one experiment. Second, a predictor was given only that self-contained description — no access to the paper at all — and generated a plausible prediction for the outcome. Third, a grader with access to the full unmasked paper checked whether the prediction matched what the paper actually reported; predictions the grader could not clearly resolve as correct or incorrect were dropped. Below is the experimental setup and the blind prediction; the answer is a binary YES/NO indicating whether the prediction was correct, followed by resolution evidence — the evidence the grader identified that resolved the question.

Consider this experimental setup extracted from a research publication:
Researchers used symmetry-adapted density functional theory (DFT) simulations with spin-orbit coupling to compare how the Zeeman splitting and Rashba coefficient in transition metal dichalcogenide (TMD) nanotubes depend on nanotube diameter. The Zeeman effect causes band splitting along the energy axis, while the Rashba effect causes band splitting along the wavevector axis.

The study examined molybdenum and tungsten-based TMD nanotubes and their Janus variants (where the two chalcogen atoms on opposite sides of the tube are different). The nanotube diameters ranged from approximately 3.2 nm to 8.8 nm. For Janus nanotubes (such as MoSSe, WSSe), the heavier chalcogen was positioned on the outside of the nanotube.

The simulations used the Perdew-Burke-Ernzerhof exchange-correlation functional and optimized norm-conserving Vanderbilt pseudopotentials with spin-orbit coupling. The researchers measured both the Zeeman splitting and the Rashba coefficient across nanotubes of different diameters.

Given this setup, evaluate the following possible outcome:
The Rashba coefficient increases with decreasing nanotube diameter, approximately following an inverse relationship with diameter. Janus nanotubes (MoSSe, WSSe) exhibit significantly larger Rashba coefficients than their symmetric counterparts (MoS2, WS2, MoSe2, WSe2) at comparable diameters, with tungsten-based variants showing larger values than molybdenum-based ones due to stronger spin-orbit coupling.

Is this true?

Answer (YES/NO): NO